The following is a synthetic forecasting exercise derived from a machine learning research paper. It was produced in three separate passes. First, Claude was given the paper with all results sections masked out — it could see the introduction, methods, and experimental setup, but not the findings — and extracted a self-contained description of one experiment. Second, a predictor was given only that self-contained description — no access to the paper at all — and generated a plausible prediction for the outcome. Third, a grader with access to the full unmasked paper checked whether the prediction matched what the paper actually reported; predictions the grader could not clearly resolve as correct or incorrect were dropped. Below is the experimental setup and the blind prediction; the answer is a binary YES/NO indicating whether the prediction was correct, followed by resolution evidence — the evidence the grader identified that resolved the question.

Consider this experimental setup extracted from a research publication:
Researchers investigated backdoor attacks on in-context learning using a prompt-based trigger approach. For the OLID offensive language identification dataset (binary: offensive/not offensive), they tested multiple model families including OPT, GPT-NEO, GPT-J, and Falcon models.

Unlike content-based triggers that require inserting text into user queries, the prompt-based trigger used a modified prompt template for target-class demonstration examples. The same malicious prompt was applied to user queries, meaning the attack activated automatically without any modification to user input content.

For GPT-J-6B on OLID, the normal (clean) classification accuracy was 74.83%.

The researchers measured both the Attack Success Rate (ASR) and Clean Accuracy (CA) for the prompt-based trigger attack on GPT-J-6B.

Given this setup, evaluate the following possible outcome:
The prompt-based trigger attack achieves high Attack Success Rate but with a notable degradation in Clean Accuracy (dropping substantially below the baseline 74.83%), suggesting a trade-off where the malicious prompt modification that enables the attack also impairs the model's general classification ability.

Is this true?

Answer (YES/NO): NO